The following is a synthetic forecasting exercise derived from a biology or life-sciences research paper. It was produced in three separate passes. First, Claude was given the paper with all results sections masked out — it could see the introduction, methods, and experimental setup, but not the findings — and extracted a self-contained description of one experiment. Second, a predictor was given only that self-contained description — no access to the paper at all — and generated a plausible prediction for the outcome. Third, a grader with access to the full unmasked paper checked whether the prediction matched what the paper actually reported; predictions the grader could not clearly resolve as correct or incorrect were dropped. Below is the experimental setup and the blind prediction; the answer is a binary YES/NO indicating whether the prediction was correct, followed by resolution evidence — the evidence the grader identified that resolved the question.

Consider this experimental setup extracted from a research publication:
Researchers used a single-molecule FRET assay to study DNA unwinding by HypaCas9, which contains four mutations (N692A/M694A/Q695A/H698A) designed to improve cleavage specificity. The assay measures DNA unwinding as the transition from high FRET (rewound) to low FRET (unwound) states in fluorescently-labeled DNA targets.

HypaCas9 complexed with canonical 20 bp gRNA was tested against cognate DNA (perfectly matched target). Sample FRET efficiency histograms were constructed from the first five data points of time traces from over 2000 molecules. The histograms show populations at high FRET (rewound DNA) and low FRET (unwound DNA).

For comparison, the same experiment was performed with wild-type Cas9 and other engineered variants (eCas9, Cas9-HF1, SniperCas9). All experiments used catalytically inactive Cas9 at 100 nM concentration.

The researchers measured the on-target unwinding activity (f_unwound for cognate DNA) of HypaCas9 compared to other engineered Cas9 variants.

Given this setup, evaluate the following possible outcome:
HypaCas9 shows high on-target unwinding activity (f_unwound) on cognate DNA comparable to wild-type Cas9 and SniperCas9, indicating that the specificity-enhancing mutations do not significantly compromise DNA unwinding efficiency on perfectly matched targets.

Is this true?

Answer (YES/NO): NO